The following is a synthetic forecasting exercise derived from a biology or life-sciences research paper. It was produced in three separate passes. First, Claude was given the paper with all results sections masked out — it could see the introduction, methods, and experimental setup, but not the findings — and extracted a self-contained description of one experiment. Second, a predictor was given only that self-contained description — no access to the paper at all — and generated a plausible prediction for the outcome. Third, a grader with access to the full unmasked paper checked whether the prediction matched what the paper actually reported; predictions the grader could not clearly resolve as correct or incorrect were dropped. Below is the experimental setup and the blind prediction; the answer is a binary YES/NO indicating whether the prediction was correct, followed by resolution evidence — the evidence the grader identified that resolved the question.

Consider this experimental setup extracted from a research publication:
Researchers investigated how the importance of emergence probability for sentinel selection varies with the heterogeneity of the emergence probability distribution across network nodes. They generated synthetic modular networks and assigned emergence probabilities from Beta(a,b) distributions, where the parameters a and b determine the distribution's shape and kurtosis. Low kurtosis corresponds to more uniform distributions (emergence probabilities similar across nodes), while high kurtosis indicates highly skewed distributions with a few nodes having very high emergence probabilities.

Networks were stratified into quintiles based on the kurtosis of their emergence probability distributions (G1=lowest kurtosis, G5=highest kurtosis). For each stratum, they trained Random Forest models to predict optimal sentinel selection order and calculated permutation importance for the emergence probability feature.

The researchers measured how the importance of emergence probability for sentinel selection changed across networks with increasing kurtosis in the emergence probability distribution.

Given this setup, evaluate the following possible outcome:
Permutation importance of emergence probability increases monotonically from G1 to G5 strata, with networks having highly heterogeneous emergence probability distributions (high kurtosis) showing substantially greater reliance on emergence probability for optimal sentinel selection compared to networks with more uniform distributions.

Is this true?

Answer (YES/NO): NO